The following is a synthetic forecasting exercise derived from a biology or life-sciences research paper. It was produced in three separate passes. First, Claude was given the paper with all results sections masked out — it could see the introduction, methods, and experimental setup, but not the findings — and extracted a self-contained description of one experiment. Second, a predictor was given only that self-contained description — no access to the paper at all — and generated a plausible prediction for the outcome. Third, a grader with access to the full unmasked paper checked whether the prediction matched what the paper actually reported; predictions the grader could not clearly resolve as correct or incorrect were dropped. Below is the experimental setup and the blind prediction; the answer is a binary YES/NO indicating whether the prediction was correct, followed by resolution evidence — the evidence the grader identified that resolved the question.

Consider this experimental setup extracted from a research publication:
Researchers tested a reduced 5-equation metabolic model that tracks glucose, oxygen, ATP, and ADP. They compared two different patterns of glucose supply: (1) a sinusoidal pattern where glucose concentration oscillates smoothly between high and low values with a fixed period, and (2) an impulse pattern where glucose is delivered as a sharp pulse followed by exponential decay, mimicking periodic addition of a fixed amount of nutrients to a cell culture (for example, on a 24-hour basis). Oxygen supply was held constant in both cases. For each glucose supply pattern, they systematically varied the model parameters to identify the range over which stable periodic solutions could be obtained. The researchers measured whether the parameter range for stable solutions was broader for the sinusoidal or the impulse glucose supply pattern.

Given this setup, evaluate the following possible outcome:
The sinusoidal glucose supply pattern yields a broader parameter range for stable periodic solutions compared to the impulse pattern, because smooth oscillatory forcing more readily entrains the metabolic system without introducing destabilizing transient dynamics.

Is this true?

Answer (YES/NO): YES